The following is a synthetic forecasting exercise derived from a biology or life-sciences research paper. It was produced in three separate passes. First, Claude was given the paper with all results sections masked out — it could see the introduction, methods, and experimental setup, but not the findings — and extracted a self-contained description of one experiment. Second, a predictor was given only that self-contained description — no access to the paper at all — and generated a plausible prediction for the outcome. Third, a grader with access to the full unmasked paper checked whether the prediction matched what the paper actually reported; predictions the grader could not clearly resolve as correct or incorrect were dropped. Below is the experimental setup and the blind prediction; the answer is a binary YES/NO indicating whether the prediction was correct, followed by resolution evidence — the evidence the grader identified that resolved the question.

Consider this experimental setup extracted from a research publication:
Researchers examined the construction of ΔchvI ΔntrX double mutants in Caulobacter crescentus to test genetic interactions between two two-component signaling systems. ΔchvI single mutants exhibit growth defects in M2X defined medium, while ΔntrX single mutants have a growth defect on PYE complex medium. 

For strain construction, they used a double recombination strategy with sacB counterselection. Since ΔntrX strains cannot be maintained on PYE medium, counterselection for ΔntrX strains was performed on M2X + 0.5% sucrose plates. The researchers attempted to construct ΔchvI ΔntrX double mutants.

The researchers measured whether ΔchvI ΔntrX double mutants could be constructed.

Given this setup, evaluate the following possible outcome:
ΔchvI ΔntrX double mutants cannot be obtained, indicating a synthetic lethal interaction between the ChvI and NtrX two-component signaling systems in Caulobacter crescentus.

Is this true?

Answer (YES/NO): NO